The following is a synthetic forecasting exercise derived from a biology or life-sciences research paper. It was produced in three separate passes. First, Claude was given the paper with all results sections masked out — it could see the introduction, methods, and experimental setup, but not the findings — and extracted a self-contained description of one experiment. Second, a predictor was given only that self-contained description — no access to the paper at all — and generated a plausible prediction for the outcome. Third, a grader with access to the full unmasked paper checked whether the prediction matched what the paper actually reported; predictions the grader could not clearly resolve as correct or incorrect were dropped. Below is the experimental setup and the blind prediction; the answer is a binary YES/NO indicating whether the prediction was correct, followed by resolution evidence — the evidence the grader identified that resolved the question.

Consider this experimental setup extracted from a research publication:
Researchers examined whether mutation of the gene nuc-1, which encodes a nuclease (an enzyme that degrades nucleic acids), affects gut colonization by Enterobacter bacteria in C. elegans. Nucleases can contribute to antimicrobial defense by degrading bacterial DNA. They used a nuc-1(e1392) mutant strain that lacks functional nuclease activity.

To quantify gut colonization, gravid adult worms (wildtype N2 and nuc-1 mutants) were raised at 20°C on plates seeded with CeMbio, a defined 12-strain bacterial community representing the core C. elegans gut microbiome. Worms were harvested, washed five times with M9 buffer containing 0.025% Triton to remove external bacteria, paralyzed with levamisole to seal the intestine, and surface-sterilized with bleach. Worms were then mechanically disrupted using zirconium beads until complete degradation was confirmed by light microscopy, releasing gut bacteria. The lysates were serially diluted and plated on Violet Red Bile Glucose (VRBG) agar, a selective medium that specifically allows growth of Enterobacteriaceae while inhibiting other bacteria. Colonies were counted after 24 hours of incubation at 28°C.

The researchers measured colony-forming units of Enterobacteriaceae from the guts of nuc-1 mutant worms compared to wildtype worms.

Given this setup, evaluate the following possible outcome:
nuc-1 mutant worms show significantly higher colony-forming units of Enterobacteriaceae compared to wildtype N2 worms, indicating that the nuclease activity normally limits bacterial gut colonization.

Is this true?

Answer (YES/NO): YES